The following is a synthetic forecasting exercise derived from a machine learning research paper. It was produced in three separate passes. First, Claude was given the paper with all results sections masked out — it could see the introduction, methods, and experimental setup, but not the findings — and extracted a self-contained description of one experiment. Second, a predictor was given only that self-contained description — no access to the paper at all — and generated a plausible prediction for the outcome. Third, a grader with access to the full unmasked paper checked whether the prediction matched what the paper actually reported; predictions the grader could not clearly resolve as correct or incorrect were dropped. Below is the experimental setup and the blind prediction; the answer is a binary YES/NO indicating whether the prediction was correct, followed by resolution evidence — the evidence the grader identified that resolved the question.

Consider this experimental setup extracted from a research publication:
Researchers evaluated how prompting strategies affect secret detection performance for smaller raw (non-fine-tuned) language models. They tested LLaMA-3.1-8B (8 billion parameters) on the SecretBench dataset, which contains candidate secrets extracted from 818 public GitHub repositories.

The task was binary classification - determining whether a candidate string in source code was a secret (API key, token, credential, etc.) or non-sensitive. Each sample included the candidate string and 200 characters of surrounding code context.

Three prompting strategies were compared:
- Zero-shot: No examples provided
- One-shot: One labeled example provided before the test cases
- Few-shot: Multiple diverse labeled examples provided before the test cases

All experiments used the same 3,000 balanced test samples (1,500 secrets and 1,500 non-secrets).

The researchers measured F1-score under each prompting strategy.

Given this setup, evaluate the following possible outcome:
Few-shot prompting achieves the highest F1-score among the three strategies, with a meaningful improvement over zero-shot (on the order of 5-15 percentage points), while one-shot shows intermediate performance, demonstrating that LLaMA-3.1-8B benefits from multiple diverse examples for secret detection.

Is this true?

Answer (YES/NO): NO